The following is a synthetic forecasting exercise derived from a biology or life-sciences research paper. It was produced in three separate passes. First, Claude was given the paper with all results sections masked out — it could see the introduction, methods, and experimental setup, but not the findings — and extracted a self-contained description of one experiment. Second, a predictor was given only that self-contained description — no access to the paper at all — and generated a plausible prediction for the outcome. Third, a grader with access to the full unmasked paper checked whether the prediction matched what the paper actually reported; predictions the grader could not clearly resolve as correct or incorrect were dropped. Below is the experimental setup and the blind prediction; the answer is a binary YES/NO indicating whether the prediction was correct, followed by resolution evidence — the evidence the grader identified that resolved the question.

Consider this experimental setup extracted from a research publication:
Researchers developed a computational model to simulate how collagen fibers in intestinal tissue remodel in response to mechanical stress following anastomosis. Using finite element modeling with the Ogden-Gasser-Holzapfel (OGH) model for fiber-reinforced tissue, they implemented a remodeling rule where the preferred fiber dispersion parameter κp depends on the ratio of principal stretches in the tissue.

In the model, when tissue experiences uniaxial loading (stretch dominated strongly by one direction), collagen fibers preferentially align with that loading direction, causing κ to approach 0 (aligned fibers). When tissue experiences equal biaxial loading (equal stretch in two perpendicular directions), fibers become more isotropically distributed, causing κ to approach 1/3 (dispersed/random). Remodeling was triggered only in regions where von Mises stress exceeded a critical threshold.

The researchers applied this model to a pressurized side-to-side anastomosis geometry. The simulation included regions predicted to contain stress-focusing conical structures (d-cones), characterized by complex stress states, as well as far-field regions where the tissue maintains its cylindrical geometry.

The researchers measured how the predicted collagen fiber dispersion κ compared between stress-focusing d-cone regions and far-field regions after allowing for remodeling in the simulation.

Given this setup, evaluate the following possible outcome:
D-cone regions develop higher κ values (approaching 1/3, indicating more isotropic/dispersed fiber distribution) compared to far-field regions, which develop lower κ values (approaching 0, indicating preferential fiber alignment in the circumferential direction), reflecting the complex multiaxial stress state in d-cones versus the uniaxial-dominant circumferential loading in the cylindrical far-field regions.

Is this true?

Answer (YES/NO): NO